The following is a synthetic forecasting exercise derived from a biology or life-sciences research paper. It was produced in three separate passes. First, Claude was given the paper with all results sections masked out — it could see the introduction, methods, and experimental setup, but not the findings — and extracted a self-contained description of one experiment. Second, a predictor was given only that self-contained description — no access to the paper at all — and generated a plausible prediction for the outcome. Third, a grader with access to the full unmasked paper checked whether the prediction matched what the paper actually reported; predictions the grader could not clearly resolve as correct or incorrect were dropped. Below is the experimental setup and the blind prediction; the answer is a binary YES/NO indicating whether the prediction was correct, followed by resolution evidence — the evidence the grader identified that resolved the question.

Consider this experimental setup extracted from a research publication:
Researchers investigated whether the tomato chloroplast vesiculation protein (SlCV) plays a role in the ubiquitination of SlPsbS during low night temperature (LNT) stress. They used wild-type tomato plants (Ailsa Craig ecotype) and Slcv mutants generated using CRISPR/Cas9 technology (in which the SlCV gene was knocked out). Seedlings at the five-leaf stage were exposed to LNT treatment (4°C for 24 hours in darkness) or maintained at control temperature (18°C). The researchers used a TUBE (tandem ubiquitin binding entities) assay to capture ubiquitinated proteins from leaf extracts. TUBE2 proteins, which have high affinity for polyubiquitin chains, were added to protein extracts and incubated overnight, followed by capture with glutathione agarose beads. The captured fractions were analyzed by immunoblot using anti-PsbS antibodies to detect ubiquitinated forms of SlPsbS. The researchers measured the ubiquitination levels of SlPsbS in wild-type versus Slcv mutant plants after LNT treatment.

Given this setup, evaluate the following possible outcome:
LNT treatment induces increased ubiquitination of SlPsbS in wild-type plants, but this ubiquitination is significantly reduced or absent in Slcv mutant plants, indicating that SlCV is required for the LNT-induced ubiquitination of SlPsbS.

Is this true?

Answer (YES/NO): YES